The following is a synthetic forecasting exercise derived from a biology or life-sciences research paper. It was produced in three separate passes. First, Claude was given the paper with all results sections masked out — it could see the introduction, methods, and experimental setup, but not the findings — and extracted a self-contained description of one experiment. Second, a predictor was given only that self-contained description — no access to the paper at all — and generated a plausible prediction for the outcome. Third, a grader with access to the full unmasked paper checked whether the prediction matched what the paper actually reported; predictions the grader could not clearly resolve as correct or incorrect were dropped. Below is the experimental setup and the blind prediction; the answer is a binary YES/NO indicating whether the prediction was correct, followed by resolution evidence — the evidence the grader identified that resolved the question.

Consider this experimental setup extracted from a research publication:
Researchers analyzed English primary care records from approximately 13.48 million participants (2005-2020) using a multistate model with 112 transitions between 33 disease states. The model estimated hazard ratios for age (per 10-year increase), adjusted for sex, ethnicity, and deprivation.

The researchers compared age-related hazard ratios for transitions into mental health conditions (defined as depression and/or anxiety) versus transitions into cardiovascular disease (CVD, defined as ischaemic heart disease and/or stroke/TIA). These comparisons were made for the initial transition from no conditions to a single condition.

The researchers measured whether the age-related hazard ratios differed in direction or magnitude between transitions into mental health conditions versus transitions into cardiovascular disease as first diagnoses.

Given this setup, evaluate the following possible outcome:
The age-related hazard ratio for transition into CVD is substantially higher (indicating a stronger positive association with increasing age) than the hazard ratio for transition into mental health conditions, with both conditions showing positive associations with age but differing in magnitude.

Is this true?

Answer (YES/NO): NO